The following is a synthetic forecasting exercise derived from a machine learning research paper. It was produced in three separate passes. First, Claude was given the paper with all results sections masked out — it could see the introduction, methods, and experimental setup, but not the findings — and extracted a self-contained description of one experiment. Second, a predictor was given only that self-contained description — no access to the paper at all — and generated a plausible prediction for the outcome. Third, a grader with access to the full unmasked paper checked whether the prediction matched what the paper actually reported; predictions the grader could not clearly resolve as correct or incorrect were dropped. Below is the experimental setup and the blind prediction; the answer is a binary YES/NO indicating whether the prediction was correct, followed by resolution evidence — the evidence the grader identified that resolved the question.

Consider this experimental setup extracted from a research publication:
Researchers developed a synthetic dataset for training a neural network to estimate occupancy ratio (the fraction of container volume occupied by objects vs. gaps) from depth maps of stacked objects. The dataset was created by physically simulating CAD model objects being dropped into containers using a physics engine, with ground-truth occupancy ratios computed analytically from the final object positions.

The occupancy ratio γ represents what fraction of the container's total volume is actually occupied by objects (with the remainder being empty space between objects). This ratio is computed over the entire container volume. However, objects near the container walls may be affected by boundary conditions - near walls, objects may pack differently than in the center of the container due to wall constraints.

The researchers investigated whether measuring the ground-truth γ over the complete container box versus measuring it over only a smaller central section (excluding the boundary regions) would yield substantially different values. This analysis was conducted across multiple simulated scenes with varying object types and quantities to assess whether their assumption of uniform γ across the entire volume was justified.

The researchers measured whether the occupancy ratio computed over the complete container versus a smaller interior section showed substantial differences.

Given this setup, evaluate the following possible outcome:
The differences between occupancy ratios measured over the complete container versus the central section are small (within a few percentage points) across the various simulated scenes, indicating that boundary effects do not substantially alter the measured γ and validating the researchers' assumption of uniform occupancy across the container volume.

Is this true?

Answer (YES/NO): YES